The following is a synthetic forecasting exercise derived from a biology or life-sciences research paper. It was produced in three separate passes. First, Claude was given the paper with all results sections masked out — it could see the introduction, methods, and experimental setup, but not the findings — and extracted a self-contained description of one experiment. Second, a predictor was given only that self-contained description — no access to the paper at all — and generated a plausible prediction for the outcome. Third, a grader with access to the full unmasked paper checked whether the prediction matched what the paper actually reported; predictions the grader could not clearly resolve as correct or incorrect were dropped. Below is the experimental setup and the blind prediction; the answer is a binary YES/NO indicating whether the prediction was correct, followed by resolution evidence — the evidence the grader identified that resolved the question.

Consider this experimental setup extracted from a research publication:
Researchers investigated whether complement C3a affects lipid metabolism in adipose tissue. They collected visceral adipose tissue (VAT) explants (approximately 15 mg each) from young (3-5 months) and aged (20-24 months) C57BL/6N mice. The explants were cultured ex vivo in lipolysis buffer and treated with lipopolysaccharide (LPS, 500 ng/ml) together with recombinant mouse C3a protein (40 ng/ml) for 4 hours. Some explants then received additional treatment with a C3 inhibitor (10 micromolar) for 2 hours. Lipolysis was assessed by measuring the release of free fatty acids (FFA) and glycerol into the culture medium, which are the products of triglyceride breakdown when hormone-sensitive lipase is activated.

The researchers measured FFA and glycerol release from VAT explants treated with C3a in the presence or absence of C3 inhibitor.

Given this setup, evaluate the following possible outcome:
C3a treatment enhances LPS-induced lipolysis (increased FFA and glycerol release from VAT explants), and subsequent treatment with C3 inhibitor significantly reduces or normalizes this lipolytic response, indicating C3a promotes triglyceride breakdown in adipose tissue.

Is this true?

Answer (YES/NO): NO